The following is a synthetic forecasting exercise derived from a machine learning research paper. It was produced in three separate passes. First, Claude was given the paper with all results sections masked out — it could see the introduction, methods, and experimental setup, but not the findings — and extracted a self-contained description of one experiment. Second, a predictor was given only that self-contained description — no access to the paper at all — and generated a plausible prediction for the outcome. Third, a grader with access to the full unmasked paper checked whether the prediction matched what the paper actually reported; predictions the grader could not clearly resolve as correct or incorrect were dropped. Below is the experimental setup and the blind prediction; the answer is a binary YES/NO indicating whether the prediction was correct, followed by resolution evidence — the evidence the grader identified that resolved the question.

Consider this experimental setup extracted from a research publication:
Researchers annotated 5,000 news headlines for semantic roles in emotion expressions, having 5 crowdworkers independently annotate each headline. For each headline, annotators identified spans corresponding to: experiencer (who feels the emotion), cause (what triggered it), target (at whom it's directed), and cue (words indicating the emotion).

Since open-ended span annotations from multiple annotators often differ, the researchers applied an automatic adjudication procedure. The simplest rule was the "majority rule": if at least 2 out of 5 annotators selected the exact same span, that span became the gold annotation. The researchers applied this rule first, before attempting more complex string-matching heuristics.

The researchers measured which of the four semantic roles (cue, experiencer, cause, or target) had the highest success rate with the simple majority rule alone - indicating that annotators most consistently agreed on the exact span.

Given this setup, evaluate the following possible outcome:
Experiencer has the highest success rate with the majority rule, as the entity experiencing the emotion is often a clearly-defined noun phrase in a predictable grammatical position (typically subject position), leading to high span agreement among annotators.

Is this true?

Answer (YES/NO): YES